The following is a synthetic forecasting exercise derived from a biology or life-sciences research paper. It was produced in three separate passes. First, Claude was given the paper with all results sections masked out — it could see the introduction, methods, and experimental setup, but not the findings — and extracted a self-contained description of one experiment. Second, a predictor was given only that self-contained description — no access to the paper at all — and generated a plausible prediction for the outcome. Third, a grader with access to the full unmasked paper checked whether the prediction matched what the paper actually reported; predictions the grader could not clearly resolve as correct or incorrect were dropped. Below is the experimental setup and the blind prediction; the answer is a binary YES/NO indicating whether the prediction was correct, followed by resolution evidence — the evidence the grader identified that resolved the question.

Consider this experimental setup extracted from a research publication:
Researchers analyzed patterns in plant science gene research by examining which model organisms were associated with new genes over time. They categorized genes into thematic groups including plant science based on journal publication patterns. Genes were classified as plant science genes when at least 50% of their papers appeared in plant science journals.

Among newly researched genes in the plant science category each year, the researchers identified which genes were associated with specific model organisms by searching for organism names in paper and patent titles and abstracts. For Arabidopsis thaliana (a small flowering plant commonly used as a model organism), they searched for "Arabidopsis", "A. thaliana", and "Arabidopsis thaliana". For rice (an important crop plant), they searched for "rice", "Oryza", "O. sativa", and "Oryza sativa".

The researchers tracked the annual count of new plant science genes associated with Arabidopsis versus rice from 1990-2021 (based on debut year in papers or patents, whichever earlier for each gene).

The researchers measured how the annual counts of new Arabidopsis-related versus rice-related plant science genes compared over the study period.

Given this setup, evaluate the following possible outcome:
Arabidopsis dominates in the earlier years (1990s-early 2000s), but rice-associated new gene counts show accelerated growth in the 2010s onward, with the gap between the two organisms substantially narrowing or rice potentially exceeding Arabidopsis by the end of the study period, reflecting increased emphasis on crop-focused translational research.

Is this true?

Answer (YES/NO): NO